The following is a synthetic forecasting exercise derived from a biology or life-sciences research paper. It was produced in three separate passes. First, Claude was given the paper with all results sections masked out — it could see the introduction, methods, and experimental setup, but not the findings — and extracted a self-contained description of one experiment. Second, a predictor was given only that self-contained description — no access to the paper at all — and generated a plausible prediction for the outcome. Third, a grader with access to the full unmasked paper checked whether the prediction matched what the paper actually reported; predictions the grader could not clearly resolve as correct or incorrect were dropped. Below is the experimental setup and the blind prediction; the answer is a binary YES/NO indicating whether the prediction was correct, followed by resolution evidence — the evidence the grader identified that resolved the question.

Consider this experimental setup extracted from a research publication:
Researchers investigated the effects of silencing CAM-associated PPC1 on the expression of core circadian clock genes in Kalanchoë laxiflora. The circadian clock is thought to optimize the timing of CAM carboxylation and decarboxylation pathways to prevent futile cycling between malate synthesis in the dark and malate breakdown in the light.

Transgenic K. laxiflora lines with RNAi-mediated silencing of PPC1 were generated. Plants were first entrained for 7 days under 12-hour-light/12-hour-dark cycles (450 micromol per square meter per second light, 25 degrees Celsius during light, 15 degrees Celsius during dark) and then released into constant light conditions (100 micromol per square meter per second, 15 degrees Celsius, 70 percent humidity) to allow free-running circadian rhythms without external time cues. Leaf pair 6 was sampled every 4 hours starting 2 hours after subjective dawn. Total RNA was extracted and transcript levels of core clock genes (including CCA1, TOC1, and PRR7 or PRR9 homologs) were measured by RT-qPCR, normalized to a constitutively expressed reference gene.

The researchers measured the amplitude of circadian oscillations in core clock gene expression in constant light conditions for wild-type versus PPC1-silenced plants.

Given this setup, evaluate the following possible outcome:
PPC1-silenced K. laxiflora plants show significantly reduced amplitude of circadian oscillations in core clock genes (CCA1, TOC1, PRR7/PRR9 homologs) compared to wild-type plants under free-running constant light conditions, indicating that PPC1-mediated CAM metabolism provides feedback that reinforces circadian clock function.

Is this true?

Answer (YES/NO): NO